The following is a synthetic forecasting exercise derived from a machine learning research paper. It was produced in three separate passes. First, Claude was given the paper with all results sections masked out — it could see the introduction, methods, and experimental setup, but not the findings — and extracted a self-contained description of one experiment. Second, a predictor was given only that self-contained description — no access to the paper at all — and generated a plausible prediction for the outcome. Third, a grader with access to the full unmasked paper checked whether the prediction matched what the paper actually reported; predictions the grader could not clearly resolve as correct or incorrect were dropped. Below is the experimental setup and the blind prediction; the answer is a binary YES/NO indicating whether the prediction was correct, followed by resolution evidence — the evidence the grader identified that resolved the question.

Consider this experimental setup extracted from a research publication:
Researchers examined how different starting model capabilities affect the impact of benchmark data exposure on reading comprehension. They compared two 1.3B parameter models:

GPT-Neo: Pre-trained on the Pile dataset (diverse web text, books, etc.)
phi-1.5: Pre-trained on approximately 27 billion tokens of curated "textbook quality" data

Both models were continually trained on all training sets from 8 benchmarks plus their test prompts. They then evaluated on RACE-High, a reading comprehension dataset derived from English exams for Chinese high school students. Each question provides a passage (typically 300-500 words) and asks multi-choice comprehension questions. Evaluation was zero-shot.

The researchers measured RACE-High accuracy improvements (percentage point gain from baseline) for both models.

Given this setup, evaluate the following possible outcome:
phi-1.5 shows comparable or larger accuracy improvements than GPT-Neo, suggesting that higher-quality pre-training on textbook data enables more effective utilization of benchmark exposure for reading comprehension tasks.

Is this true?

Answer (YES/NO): YES